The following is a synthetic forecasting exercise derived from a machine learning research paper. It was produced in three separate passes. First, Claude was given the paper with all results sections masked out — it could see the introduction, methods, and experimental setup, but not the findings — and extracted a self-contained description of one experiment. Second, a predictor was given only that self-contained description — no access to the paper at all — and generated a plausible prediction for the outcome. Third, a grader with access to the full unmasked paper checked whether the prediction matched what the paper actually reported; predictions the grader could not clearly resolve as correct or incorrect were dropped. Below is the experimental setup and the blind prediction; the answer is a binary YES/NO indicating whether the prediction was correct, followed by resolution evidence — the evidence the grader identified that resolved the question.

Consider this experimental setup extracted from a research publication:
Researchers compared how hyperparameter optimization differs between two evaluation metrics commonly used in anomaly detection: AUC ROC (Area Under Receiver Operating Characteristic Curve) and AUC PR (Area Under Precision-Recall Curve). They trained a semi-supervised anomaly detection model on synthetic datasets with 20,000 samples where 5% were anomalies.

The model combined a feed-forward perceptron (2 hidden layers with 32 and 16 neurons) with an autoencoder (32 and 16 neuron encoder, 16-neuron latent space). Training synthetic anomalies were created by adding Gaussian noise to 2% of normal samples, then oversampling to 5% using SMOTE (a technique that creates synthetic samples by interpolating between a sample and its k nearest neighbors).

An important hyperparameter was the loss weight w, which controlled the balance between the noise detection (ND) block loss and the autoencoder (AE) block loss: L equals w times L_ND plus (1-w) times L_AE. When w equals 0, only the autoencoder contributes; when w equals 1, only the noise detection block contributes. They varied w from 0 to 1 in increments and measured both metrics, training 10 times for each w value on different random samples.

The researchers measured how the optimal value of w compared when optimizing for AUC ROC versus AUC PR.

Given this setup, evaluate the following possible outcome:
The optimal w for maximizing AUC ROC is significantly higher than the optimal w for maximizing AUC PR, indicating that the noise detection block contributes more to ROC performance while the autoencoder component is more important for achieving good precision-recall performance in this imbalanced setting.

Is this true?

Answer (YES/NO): NO